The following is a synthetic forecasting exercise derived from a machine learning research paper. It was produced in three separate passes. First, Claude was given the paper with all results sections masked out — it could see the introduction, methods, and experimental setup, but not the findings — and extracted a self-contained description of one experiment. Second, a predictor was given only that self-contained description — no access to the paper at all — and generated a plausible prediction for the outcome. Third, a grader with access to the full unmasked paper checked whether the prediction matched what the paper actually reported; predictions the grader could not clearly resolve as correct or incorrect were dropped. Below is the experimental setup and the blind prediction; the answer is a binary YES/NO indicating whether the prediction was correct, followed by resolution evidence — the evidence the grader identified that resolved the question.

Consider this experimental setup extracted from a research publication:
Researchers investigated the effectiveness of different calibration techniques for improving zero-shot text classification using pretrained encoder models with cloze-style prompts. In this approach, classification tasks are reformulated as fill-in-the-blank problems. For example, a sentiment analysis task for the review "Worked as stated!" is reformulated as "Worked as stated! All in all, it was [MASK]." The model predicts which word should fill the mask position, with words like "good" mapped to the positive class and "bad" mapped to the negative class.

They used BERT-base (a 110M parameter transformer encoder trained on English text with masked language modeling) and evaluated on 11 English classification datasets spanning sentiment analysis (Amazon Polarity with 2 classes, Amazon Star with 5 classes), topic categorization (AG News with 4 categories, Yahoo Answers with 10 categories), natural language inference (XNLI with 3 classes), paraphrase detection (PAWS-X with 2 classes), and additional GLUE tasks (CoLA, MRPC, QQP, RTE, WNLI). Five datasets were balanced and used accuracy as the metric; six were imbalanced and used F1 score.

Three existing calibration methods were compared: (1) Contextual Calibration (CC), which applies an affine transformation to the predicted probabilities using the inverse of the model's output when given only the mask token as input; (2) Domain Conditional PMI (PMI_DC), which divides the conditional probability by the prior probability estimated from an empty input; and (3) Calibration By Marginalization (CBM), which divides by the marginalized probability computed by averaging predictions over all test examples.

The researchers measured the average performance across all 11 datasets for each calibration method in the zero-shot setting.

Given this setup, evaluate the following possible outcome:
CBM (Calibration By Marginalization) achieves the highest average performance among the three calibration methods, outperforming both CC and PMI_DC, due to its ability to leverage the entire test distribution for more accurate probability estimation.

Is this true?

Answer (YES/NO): YES